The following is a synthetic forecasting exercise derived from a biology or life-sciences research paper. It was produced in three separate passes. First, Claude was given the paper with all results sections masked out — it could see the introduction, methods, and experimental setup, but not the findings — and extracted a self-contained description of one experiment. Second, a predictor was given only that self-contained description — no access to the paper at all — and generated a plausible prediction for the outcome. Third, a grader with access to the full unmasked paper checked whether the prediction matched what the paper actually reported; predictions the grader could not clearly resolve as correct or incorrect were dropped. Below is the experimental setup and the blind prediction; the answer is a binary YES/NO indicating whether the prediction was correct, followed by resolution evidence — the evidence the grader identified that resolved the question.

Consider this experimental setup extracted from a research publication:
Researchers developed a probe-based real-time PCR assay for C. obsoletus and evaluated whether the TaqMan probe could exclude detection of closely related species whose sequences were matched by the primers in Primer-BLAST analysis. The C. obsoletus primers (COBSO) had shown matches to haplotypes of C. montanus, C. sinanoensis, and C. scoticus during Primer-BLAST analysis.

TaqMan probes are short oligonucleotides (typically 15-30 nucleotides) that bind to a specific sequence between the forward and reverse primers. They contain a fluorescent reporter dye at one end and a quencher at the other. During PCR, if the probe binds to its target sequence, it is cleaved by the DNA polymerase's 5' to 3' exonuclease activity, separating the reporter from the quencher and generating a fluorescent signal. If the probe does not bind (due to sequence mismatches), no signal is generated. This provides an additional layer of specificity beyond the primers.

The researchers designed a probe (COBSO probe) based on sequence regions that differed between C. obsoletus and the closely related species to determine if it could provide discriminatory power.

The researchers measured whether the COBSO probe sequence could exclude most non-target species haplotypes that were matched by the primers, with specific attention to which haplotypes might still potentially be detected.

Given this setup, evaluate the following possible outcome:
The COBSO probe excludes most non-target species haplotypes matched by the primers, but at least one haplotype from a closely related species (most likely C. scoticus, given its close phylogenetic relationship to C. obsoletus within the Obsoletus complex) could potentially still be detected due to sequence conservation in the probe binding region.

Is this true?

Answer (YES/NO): YES